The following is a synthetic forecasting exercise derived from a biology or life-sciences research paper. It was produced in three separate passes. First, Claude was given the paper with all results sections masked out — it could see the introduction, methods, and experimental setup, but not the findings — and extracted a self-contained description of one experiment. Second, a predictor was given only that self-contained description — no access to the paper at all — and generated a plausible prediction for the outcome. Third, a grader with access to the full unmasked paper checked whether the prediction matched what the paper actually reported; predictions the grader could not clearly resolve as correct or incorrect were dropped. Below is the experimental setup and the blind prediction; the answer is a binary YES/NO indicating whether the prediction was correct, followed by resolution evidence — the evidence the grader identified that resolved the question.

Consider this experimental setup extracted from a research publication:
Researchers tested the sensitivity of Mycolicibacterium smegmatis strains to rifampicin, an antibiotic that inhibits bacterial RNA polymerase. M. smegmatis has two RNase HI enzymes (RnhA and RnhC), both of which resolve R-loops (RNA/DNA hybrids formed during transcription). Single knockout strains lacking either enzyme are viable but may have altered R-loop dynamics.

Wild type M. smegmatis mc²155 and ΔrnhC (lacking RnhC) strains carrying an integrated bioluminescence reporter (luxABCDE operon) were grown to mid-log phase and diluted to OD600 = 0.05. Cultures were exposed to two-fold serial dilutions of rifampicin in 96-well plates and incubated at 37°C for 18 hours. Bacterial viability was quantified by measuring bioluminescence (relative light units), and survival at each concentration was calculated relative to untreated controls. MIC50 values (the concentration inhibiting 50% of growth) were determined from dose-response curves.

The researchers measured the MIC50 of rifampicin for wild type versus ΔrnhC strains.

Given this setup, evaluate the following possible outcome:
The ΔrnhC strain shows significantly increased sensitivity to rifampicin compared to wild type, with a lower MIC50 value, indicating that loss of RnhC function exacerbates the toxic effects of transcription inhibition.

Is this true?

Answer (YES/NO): YES